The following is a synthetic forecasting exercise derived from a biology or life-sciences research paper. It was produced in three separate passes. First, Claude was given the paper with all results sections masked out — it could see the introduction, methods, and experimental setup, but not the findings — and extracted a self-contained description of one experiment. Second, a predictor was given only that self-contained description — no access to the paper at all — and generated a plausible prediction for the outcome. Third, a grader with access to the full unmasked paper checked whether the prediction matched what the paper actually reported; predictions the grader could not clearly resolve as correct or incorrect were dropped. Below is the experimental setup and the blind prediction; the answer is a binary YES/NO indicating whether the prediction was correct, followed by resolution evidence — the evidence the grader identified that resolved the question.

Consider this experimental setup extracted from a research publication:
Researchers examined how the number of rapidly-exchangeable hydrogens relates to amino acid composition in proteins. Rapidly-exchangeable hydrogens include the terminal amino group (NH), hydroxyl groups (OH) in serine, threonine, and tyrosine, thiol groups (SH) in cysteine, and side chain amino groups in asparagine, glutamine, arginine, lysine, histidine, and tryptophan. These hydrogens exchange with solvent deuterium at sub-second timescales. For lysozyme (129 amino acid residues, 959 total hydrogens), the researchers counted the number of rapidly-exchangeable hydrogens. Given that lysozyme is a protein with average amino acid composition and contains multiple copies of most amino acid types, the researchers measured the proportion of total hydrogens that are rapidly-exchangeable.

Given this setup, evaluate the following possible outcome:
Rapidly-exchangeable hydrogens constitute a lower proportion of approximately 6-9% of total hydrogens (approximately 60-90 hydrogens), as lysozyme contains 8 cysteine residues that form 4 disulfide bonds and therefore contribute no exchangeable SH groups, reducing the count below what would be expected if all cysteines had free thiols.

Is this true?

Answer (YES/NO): NO